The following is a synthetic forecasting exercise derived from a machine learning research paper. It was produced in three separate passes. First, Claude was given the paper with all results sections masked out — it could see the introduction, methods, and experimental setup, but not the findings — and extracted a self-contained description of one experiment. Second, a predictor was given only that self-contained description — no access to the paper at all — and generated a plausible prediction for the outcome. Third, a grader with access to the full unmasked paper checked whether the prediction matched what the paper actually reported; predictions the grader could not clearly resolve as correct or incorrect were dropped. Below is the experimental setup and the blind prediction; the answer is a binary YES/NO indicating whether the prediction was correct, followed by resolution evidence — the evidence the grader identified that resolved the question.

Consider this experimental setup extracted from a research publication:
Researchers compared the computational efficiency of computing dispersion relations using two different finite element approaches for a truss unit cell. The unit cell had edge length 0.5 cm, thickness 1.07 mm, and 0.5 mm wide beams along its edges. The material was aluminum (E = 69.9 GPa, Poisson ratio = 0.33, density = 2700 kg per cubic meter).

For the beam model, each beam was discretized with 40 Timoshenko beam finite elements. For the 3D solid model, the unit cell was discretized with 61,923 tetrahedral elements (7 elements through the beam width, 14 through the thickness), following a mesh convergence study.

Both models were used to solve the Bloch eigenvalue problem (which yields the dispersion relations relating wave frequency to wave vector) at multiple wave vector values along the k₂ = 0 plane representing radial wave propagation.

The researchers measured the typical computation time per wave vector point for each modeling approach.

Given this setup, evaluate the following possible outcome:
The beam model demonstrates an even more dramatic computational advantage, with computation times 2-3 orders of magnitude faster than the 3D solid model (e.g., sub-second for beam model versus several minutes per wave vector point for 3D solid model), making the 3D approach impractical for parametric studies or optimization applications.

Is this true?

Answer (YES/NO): NO